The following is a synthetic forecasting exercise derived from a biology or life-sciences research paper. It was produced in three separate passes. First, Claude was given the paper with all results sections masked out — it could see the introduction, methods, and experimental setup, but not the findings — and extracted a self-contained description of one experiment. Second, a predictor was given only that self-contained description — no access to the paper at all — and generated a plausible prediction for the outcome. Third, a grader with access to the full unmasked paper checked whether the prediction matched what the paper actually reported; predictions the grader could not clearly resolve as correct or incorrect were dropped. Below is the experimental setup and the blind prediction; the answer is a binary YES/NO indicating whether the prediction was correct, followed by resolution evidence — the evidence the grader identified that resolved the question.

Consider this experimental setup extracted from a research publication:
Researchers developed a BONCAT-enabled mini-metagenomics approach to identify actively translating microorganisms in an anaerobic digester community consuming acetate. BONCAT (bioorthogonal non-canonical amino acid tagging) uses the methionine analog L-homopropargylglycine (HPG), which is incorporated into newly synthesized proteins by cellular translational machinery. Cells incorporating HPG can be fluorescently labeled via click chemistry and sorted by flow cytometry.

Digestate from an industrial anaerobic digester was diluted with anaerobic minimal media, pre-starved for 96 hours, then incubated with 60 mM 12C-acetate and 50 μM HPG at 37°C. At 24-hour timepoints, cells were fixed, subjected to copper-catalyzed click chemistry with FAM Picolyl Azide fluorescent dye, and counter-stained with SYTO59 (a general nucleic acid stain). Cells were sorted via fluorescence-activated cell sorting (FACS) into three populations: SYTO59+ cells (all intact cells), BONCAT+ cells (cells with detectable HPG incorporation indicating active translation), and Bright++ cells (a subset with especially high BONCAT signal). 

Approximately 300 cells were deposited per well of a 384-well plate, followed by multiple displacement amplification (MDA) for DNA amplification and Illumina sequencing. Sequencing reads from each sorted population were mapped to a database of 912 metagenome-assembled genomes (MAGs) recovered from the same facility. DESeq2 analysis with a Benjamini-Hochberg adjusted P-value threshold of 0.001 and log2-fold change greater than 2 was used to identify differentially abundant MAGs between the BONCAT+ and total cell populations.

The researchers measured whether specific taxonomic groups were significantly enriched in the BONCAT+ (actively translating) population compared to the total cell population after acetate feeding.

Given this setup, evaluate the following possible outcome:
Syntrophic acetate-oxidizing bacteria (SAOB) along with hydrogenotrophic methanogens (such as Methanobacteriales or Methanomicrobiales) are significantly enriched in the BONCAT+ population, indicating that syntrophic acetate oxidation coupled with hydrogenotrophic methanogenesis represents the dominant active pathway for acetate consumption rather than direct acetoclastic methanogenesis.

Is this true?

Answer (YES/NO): NO